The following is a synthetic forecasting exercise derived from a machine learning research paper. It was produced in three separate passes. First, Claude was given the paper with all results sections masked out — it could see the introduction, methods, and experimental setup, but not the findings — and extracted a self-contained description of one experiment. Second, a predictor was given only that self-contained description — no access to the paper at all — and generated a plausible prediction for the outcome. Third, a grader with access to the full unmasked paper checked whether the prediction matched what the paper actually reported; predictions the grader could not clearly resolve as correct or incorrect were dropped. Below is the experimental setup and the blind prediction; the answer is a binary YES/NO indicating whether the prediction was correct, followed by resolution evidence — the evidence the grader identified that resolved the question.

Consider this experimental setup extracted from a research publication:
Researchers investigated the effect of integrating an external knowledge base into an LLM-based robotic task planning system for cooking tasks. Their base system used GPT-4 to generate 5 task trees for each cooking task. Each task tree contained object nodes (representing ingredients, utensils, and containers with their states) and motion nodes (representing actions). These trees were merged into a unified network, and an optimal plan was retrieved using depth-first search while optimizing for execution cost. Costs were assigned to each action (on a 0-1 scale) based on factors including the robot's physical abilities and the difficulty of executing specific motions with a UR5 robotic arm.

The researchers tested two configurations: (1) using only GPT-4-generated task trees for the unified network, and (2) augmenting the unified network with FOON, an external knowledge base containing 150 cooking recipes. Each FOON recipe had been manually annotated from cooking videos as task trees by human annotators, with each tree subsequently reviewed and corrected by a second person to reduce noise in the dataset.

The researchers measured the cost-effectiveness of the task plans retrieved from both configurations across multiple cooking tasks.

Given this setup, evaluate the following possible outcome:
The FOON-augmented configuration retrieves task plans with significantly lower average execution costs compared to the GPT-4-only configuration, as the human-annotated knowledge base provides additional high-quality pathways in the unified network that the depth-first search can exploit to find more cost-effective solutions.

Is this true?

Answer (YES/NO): YES